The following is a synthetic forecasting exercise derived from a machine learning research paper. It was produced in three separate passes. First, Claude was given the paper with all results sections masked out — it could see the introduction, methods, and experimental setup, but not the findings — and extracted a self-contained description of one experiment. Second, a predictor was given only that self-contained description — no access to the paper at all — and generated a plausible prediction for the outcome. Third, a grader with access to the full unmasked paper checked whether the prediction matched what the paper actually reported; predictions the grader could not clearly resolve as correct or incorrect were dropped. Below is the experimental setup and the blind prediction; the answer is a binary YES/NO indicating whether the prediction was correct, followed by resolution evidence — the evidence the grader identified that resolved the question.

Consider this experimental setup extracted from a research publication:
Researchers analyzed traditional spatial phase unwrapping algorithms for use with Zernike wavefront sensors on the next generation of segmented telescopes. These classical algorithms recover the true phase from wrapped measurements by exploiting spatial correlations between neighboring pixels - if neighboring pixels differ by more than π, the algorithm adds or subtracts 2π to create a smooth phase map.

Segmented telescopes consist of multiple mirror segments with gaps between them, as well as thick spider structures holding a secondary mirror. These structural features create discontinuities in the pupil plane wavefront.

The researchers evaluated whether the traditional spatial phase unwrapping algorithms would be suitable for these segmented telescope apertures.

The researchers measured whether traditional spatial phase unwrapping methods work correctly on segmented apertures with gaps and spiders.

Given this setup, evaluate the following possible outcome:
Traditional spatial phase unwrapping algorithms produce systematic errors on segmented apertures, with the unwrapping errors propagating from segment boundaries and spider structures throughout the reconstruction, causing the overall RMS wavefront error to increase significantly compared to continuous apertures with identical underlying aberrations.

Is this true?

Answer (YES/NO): NO